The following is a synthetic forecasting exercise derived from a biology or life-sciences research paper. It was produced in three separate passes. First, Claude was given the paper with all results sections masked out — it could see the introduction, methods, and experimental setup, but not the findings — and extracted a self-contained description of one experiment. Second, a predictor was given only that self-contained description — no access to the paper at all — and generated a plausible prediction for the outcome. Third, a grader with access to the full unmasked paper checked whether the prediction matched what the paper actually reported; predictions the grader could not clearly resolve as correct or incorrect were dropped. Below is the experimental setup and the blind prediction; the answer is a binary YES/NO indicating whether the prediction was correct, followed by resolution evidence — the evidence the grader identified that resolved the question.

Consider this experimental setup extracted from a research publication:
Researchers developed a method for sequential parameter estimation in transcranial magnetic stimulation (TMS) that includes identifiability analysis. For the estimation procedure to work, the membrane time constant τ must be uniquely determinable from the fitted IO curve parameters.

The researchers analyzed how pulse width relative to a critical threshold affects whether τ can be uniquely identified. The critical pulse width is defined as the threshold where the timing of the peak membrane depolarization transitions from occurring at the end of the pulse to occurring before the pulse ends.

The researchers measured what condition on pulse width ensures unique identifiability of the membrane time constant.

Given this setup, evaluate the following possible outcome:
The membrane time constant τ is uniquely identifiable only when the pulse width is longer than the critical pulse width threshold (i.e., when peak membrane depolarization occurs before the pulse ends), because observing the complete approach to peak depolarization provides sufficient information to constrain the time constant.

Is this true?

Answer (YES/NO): NO